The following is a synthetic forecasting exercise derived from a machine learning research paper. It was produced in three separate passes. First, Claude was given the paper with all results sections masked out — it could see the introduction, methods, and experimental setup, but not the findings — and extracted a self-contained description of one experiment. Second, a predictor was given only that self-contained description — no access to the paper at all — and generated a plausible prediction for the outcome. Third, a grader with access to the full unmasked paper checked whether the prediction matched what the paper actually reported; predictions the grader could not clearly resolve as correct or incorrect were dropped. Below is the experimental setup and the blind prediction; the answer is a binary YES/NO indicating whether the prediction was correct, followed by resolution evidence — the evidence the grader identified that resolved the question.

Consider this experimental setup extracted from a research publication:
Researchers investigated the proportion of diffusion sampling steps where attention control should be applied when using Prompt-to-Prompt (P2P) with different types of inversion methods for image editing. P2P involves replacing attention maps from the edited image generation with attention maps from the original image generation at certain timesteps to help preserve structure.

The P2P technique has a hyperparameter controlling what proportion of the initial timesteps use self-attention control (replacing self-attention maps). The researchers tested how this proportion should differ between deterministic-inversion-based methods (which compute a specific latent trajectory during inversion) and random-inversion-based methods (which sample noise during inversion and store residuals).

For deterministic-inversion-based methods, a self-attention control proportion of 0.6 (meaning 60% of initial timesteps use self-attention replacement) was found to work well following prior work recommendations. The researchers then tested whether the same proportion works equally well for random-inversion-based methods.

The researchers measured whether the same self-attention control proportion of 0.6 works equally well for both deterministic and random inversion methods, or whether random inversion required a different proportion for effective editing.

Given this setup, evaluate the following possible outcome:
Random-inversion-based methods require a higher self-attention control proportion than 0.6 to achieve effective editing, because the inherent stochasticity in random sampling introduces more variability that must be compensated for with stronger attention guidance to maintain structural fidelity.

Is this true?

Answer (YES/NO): NO